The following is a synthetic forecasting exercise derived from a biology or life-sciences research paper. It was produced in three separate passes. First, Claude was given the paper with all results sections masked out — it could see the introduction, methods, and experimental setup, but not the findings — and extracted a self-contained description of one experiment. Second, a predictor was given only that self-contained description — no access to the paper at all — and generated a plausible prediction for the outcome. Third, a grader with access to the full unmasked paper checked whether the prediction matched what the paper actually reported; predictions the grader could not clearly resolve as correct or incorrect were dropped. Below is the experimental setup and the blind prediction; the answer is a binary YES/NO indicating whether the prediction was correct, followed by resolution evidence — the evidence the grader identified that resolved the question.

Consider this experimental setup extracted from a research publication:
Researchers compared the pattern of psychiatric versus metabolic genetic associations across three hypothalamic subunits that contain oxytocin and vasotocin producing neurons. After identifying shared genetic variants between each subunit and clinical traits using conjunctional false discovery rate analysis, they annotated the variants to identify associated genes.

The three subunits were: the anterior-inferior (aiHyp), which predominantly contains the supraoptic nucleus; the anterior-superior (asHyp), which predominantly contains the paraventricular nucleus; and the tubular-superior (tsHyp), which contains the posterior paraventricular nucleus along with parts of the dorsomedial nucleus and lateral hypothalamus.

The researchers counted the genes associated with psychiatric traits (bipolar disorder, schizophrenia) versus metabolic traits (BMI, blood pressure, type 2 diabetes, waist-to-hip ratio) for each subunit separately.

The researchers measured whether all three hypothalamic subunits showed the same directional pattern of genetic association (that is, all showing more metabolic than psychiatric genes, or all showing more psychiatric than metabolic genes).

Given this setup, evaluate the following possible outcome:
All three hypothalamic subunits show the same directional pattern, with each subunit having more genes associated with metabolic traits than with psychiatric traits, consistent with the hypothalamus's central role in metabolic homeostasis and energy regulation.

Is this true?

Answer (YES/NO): NO